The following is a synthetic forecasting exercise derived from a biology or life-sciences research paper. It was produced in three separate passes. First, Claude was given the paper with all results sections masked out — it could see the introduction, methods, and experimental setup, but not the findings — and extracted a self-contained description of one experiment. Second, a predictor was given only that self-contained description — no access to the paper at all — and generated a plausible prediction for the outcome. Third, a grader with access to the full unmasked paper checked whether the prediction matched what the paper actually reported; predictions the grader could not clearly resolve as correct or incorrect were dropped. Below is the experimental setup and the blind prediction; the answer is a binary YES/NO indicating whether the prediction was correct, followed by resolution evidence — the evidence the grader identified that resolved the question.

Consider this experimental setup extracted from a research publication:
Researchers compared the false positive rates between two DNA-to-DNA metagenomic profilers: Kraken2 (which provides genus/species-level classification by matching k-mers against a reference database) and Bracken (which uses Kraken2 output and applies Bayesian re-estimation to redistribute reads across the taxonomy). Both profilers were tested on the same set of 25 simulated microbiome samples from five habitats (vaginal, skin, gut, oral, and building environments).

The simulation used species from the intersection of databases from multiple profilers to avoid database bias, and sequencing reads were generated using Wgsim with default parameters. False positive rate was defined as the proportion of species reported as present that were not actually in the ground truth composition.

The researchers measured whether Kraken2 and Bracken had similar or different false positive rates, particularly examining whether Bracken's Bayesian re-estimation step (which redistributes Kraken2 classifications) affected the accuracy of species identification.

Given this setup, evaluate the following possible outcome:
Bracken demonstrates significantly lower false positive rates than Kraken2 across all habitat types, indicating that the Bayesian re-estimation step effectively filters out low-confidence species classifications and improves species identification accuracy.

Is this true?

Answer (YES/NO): NO